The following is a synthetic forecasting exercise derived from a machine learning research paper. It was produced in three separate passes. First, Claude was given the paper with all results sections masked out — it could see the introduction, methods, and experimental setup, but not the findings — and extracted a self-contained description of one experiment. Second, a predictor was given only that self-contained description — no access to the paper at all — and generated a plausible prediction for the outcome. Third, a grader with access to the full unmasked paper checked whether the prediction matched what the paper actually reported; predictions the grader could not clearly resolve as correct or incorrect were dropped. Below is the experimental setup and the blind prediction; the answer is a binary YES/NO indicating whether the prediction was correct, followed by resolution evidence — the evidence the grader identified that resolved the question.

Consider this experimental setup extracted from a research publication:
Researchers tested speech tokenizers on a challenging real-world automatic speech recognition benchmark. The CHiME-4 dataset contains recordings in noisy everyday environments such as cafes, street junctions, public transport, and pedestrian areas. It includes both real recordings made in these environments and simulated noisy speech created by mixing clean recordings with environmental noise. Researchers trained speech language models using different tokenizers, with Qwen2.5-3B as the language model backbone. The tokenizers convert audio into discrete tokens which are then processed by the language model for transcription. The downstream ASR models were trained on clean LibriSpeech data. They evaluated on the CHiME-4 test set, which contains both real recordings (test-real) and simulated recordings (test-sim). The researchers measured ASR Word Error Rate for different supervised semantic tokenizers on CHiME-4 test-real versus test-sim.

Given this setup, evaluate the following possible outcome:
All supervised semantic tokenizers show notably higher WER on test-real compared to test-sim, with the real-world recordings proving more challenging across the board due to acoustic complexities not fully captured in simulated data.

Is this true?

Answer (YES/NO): YES